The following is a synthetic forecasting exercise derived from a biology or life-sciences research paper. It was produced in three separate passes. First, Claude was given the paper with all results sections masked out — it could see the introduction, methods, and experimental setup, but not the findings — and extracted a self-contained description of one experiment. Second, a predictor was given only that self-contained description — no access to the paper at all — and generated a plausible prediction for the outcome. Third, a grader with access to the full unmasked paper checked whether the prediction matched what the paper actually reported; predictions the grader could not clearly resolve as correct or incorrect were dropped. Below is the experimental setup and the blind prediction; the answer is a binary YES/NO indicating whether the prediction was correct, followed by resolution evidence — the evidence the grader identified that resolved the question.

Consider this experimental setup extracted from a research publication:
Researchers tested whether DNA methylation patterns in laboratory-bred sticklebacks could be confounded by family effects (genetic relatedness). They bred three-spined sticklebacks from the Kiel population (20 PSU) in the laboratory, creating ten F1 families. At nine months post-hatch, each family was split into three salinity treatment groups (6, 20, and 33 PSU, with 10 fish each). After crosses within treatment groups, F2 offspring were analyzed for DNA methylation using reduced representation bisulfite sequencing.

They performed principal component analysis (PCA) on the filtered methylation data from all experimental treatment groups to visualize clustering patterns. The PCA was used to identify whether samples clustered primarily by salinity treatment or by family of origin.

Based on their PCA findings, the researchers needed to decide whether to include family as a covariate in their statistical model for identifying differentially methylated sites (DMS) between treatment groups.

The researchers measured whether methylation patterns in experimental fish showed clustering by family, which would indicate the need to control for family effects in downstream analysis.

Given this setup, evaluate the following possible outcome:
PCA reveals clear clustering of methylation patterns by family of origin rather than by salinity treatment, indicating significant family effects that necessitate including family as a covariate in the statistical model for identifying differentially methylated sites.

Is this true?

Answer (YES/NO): YES